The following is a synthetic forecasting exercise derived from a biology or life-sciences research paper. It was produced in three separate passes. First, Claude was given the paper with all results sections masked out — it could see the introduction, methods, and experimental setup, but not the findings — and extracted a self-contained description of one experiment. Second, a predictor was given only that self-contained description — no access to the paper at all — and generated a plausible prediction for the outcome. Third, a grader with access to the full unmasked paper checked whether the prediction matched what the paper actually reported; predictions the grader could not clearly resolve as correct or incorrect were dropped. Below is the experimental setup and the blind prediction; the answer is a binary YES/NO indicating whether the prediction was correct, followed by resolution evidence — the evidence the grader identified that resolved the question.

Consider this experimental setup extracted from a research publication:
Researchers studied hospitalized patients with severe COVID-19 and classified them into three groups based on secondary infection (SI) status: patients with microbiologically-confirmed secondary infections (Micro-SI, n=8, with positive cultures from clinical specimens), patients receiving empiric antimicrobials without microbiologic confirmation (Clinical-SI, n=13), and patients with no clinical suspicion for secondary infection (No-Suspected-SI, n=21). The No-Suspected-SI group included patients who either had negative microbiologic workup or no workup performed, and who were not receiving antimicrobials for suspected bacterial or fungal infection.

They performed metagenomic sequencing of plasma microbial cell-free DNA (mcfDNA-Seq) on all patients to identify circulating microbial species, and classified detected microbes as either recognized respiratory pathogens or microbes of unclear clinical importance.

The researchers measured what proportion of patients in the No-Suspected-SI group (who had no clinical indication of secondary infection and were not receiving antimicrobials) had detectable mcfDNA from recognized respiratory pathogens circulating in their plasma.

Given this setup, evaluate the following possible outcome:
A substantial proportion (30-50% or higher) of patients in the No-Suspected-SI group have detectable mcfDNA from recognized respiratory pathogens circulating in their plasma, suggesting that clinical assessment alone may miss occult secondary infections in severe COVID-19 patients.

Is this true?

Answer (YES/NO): YES